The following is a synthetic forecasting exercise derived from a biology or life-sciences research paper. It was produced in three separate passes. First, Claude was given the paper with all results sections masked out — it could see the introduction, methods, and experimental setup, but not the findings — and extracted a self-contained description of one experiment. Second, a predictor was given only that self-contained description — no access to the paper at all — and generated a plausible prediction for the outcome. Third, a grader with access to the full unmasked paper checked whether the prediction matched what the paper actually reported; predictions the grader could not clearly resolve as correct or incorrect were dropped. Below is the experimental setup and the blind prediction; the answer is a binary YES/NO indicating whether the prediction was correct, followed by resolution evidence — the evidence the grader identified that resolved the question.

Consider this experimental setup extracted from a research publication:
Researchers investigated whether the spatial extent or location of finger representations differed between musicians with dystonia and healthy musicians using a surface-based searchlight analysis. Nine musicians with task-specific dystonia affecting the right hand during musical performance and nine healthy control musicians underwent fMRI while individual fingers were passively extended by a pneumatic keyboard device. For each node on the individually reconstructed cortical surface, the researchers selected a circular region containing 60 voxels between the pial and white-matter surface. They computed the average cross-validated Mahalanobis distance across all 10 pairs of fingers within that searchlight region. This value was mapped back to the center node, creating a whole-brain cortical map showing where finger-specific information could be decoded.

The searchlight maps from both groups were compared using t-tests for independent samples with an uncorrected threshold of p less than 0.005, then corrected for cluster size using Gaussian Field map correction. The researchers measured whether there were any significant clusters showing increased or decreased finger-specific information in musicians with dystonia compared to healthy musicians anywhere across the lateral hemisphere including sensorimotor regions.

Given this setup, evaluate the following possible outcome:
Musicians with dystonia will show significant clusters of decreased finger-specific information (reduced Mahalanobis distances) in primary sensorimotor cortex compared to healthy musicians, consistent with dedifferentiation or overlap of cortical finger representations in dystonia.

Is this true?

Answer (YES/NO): NO